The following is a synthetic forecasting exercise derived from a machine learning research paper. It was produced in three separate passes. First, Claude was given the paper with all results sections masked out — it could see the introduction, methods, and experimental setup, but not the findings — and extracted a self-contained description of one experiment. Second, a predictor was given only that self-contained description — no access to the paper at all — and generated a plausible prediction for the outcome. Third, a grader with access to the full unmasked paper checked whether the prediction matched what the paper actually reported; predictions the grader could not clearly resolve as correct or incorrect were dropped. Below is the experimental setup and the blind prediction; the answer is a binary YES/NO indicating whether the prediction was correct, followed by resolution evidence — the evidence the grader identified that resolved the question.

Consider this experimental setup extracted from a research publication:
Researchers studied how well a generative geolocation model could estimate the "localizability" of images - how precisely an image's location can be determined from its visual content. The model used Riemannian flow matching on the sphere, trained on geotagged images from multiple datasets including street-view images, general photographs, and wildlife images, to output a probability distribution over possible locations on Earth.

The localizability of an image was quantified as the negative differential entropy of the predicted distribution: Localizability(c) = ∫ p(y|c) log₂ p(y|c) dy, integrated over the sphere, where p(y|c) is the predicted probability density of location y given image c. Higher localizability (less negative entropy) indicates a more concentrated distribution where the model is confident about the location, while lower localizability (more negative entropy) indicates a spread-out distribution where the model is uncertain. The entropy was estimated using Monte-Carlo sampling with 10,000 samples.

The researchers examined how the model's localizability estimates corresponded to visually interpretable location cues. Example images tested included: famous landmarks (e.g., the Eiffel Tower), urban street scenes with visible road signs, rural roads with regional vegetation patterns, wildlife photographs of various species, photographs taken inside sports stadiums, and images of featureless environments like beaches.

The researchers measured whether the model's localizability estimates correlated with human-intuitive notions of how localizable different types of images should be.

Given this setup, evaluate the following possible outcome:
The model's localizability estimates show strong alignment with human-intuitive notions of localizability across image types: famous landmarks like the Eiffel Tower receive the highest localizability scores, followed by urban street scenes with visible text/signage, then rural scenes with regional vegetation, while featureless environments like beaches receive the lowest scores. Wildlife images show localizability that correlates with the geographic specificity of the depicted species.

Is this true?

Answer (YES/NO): NO